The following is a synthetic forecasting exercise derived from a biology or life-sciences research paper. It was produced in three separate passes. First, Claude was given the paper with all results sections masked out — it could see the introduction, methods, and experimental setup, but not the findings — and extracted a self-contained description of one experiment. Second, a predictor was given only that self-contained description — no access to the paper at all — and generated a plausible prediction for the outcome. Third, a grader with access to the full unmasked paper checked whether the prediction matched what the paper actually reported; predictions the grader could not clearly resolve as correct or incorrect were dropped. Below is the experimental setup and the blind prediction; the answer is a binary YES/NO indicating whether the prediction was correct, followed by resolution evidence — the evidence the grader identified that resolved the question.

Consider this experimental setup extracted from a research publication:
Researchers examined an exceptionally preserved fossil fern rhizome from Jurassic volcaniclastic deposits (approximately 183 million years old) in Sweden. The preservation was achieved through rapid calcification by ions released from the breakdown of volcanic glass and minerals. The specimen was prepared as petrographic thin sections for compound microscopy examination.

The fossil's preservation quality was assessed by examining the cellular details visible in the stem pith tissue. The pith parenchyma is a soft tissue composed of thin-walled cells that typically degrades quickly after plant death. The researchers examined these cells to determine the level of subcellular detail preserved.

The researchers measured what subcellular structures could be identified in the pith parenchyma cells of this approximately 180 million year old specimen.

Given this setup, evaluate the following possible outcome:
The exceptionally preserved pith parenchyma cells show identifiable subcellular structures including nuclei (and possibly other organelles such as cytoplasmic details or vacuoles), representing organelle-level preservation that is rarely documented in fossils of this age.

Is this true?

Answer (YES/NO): YES